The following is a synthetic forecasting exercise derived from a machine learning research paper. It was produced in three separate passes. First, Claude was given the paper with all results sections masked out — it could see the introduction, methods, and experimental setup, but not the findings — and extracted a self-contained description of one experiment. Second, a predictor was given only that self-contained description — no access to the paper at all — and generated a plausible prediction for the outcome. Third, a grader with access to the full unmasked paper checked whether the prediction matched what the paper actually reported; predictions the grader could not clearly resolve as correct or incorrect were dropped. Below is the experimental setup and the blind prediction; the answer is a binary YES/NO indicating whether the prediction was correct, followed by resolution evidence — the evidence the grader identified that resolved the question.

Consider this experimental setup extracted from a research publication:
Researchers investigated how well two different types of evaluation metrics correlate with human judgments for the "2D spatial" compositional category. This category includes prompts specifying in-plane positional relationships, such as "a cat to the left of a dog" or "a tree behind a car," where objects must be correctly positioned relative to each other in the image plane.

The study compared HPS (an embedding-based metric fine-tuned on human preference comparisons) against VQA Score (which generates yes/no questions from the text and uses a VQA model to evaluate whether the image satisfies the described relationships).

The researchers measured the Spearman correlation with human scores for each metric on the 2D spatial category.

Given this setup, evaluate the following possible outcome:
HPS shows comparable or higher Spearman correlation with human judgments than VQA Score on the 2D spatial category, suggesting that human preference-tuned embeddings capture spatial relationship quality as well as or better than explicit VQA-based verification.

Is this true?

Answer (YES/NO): NO